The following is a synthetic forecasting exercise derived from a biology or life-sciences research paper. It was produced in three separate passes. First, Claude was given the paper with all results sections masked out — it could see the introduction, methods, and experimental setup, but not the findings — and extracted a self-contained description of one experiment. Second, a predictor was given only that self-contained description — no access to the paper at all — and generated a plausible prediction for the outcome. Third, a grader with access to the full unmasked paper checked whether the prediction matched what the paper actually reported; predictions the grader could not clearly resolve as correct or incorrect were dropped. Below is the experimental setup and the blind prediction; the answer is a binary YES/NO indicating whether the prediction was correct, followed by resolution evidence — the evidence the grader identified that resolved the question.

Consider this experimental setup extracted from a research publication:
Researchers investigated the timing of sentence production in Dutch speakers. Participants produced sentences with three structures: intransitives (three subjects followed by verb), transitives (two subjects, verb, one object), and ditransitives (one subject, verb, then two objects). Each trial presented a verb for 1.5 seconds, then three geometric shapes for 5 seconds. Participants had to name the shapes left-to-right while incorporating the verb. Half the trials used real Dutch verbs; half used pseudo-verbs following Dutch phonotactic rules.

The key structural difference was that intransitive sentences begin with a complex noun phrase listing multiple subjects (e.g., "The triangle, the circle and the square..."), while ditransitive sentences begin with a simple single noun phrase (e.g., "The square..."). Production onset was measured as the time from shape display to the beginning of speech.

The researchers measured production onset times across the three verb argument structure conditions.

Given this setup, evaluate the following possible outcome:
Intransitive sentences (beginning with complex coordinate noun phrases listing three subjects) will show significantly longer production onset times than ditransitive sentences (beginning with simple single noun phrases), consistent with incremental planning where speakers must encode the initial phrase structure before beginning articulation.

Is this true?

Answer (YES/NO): YES